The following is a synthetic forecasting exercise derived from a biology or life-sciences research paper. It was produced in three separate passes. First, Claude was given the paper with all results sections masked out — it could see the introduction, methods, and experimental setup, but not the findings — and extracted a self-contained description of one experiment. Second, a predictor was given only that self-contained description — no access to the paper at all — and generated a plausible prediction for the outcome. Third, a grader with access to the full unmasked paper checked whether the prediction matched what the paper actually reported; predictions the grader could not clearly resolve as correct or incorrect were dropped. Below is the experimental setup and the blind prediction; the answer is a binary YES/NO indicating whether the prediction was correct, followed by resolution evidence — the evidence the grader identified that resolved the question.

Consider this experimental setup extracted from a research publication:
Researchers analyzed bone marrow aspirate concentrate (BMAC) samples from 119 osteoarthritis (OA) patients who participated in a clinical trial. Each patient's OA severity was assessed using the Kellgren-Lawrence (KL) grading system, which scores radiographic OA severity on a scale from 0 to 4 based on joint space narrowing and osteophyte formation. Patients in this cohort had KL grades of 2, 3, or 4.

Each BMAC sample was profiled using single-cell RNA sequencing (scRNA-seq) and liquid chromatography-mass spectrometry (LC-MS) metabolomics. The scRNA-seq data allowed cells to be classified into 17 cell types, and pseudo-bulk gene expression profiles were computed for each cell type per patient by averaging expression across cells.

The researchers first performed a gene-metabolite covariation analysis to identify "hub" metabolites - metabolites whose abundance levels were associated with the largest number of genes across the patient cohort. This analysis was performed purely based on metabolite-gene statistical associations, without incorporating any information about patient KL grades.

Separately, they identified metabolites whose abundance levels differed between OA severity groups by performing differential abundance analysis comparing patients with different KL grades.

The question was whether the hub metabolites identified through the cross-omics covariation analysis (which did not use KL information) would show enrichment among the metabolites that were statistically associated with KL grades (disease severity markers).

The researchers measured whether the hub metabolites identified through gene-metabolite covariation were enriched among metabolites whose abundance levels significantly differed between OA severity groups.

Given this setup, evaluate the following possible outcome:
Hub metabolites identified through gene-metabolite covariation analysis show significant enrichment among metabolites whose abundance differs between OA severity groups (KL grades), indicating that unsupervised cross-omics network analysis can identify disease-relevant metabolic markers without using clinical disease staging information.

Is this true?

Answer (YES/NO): YES